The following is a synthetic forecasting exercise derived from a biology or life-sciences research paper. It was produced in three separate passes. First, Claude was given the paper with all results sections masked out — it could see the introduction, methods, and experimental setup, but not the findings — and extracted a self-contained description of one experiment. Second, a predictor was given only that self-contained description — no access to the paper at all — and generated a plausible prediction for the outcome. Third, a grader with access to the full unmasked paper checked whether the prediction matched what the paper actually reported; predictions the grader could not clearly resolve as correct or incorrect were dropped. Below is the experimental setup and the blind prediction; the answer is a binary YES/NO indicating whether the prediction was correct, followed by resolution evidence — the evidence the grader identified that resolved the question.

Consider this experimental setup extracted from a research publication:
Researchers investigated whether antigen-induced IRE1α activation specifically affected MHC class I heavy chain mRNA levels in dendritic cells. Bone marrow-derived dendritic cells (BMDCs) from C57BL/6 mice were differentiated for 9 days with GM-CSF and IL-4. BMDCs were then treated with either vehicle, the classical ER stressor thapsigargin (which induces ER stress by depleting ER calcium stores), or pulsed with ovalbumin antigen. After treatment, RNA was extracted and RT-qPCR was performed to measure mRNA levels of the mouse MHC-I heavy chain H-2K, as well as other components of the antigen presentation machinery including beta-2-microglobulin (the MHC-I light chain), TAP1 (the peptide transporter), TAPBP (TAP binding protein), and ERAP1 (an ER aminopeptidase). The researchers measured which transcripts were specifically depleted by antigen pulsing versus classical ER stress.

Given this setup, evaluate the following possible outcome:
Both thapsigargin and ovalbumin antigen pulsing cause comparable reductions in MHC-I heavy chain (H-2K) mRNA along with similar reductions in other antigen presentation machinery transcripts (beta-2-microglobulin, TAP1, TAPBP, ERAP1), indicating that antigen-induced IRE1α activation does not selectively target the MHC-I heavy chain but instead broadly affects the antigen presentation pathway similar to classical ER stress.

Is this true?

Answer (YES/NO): NO